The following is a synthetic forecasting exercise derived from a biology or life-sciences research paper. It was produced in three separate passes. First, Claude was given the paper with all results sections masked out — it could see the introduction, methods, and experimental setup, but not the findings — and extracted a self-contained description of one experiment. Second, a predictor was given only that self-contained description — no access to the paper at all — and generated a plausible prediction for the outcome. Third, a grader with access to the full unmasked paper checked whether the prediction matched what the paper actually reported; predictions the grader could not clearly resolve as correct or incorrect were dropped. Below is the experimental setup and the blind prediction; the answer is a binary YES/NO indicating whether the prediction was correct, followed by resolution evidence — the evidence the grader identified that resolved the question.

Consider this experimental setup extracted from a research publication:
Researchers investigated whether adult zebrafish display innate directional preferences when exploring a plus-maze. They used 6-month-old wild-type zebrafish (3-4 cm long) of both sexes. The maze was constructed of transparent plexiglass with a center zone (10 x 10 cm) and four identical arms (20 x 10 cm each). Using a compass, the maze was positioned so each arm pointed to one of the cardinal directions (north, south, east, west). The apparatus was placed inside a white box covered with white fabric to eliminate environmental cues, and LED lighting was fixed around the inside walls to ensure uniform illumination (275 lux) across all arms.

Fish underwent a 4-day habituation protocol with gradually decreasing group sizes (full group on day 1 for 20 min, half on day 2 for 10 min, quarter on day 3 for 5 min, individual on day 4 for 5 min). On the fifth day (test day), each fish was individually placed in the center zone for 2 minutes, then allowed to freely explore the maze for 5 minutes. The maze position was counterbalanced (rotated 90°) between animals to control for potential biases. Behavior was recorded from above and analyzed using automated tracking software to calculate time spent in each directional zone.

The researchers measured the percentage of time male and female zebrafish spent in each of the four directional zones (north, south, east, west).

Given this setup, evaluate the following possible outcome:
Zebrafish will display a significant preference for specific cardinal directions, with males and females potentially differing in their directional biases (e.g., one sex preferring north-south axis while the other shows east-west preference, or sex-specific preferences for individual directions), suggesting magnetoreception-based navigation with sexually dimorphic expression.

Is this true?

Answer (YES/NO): NO